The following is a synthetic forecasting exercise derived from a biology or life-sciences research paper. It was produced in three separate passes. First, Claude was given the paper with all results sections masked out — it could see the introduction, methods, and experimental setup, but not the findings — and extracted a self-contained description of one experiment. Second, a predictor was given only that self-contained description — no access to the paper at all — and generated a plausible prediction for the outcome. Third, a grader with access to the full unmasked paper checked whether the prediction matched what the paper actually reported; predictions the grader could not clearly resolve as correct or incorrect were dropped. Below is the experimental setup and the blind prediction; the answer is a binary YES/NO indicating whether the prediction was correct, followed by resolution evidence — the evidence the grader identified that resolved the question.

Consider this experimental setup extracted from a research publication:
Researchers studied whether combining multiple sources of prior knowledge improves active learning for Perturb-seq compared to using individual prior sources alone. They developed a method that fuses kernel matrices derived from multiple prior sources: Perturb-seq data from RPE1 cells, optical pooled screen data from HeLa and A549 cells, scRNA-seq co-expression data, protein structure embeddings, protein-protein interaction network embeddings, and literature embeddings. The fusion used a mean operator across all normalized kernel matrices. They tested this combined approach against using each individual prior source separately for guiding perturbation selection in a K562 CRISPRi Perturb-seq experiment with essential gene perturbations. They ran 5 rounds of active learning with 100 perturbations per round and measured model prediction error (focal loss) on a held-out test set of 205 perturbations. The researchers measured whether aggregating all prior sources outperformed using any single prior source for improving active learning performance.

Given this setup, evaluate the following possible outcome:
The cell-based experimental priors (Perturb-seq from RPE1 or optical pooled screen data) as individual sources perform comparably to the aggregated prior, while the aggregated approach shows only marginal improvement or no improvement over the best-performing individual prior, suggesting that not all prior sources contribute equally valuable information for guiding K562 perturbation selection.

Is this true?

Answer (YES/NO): NO